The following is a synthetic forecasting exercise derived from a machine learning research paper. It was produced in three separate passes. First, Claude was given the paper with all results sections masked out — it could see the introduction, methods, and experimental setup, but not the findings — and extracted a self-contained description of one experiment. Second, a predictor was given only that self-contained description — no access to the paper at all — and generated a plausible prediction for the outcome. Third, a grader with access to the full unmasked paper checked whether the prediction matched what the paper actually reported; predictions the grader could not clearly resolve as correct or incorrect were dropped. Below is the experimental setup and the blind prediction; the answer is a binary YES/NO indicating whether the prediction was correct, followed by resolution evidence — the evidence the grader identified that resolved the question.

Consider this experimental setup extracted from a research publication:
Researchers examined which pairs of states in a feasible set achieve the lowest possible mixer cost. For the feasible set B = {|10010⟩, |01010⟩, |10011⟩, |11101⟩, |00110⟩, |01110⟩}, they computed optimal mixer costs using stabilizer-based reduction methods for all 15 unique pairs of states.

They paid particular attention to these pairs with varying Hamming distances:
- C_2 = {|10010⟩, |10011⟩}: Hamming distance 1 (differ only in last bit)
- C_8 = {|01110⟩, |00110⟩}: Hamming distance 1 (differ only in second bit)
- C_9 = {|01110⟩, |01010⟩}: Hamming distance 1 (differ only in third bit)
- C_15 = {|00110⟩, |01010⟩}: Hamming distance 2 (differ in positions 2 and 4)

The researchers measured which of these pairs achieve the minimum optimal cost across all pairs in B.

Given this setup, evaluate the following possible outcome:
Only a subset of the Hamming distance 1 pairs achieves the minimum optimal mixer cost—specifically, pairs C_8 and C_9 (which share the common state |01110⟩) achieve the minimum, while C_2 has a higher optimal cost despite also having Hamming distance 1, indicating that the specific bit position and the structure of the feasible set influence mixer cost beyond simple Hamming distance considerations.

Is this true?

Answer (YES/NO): NO